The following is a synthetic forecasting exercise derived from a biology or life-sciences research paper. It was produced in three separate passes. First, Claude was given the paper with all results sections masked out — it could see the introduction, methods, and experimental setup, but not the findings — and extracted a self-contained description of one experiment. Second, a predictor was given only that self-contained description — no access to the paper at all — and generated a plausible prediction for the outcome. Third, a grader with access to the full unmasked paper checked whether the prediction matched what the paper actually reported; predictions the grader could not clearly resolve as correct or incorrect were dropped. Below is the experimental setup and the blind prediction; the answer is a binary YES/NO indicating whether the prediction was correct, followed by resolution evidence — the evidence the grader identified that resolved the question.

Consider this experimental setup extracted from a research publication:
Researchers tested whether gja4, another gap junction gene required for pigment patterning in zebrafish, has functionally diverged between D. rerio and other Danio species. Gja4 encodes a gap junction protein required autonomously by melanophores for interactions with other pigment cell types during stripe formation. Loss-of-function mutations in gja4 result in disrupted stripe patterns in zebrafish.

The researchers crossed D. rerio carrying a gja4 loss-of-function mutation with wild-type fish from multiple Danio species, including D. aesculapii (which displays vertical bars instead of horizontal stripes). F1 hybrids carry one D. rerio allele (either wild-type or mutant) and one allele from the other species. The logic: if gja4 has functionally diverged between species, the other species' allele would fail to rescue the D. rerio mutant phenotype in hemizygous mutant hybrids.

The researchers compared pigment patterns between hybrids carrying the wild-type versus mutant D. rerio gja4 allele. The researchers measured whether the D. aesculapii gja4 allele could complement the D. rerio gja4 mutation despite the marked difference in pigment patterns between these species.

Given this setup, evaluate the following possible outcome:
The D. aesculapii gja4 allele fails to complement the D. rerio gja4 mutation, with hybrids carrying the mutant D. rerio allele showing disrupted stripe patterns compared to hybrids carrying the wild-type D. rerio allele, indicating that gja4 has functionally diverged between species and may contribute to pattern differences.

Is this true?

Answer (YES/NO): NO